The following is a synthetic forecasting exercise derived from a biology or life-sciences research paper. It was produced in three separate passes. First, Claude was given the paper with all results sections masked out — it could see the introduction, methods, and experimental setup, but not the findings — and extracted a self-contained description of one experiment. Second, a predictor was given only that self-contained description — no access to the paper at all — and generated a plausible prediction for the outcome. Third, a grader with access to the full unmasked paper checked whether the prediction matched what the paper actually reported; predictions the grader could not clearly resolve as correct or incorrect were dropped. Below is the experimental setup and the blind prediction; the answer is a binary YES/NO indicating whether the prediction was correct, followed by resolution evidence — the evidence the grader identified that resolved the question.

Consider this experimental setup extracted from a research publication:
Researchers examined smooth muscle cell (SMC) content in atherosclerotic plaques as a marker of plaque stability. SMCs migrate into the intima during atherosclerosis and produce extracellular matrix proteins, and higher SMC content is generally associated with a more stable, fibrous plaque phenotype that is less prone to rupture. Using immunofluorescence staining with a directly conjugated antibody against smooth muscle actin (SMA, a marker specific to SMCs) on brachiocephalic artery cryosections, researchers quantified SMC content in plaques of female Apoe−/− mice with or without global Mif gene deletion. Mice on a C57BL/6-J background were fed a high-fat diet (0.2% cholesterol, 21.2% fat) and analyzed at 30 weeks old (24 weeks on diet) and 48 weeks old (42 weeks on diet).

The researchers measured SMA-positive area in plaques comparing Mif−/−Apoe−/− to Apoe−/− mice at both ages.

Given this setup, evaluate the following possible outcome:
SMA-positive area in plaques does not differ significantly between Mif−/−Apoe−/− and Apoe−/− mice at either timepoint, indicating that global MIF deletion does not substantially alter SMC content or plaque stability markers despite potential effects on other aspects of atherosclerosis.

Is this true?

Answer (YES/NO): YES